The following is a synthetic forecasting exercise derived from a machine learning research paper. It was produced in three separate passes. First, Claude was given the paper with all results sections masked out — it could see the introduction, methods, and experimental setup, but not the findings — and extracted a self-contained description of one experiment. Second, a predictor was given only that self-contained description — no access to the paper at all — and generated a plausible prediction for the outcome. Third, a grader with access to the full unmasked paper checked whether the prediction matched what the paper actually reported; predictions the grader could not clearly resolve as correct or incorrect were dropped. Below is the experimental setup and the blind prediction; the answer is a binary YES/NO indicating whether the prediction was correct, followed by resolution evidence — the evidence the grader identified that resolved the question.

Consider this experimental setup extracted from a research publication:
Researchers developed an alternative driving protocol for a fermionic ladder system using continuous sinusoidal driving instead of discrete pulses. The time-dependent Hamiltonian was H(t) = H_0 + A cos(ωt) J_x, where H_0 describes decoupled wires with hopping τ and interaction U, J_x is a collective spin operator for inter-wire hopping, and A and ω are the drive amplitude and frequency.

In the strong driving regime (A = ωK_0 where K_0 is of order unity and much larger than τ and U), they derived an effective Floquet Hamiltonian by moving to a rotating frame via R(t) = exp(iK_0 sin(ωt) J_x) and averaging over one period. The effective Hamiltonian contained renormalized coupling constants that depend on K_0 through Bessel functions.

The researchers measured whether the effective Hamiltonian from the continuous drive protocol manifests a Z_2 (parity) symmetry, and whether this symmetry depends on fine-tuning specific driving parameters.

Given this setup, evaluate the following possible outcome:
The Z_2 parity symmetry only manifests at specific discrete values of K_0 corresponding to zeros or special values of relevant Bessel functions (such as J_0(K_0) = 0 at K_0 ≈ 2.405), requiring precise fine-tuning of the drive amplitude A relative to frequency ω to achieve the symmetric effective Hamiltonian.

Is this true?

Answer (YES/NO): NO